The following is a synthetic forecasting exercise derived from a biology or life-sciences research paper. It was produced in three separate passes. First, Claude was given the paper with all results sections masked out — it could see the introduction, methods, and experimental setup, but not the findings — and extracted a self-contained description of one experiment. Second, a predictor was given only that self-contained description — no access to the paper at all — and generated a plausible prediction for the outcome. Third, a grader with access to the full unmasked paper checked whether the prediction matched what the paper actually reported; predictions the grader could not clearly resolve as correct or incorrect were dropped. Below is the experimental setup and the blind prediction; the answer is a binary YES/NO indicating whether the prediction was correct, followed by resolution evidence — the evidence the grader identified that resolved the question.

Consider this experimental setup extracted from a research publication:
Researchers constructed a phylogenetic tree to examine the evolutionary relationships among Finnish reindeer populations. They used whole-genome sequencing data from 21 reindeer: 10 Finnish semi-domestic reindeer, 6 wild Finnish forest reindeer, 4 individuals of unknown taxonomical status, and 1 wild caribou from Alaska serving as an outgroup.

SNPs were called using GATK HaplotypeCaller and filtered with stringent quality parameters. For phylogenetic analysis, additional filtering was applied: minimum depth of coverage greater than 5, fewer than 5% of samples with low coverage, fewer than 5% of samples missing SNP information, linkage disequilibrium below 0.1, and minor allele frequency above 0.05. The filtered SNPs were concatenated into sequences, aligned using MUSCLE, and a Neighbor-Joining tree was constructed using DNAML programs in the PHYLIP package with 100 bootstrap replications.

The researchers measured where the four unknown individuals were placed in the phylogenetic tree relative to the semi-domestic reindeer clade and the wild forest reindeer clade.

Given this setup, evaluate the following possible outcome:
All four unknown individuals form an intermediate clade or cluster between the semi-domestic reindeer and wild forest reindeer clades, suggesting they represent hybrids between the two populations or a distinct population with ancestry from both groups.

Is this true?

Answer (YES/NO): NO